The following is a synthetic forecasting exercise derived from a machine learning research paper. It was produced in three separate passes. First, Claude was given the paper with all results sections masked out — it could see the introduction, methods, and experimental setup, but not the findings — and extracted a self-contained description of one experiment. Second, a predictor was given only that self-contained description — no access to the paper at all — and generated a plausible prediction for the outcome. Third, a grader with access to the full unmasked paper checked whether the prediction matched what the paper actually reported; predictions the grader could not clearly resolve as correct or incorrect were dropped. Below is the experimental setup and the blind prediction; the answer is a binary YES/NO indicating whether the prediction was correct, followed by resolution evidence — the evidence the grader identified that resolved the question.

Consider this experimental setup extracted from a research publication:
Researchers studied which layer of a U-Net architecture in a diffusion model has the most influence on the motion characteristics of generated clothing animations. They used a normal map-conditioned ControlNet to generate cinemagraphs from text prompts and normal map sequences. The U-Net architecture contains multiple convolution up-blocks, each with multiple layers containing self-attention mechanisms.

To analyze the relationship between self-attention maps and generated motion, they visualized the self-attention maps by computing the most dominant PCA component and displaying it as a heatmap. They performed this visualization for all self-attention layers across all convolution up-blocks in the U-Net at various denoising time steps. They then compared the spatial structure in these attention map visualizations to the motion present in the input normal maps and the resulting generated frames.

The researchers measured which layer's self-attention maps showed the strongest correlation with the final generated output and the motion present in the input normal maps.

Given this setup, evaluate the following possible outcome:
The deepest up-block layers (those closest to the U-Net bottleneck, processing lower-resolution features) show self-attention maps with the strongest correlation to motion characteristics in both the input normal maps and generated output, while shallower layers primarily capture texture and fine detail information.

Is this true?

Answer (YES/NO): NO